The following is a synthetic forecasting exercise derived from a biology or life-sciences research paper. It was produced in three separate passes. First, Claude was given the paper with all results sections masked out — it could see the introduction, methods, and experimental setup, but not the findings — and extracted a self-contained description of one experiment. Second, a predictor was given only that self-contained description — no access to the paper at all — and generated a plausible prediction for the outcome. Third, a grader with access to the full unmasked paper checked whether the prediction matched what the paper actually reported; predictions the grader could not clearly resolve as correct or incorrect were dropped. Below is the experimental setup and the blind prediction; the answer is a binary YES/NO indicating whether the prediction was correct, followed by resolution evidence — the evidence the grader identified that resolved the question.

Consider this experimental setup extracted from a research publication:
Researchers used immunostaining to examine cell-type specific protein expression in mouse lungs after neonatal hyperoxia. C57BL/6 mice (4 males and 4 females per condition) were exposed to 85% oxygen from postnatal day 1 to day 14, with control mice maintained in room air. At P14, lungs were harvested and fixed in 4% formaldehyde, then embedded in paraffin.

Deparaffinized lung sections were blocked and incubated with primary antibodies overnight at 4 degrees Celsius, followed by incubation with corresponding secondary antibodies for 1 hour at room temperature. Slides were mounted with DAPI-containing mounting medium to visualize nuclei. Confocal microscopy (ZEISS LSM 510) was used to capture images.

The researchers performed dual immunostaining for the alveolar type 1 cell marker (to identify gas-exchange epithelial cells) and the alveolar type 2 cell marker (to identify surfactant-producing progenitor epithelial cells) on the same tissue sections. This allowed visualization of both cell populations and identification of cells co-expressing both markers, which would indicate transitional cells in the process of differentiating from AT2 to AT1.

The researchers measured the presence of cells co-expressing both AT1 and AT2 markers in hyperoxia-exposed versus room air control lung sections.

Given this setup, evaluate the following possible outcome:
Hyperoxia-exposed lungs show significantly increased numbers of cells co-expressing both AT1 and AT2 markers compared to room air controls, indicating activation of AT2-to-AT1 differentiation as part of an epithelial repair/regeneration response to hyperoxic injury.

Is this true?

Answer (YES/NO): YES